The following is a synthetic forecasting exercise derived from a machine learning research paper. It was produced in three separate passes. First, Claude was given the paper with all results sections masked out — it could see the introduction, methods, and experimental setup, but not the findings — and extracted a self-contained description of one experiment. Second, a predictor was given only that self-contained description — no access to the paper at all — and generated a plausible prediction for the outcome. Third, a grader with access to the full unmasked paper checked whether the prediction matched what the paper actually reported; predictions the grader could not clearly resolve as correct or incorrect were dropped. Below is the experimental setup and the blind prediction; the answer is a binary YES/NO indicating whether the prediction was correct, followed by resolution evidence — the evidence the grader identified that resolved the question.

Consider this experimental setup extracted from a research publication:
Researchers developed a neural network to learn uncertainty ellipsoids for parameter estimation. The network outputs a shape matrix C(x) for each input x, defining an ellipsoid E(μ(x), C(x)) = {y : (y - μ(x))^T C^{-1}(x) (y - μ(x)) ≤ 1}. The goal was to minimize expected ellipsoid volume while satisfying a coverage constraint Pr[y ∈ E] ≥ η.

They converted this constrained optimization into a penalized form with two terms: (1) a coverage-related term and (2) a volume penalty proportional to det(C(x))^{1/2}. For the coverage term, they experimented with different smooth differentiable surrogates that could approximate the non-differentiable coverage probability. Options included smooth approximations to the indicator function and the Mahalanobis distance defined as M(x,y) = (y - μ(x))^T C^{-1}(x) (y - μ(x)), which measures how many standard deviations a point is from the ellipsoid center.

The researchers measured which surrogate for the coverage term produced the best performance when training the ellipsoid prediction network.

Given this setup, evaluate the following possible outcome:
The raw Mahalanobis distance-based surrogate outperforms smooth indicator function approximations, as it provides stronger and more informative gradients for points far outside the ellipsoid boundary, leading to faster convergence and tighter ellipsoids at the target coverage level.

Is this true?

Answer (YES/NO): YES